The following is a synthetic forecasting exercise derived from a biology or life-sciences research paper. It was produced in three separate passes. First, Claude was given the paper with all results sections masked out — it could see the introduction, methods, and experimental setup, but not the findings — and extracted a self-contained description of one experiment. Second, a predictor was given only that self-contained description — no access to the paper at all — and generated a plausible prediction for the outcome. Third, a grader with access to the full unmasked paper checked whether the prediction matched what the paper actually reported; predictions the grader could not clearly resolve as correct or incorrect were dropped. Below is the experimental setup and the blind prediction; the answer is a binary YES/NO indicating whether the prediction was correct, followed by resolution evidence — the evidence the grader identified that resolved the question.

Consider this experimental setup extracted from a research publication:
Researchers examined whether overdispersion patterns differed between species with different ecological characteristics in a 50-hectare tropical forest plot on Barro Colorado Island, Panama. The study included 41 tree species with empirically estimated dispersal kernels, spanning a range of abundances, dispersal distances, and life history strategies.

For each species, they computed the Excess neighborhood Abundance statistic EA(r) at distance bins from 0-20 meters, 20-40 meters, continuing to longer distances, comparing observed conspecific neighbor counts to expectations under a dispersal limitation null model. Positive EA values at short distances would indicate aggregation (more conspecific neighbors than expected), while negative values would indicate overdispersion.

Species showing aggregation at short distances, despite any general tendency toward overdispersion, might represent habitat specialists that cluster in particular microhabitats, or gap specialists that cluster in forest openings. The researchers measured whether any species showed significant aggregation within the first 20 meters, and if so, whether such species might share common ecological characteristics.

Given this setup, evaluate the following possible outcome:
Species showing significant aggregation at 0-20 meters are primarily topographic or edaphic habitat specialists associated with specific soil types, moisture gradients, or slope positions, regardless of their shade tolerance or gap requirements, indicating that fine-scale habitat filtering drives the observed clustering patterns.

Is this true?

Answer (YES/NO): NO